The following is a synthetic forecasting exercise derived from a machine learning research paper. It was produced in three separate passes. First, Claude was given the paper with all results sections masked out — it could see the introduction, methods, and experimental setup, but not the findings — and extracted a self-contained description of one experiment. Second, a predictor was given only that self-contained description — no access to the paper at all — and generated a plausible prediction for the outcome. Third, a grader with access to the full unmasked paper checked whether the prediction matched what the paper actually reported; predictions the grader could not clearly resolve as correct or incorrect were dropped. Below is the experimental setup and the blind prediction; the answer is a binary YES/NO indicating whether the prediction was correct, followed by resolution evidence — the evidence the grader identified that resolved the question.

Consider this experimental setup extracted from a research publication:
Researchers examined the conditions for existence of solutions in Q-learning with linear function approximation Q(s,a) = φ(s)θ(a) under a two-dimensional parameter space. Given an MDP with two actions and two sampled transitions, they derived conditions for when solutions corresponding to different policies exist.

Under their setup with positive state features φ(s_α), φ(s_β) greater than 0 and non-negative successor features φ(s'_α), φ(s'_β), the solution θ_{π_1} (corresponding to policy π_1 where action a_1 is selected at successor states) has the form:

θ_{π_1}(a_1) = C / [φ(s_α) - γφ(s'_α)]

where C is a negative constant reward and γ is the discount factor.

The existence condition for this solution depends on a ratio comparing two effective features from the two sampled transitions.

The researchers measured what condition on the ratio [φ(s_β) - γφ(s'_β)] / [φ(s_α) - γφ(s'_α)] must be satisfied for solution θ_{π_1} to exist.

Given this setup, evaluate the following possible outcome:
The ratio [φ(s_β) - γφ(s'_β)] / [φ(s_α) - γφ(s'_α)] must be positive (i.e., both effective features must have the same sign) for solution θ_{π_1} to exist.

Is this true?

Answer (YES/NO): NO